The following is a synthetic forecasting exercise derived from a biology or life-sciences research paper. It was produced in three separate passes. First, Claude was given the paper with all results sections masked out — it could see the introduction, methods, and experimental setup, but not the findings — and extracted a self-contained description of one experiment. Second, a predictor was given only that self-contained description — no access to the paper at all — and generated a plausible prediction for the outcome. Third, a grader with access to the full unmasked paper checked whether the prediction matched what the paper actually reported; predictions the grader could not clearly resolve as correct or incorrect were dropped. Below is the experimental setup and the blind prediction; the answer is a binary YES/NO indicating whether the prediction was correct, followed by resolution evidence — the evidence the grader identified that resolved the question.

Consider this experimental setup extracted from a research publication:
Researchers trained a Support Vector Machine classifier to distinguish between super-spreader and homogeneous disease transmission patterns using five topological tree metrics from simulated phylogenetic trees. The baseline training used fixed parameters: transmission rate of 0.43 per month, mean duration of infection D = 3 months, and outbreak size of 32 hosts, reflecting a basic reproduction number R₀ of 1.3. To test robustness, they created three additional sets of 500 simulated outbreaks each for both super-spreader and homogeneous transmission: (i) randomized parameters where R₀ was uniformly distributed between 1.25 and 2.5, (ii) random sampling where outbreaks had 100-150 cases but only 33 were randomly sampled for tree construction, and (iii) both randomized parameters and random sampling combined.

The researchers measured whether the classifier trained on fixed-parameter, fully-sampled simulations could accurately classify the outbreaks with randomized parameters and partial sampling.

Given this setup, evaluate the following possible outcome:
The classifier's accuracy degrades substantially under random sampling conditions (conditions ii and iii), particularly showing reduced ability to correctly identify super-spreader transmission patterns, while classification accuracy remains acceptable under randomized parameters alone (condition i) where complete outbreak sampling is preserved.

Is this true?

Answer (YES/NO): NO